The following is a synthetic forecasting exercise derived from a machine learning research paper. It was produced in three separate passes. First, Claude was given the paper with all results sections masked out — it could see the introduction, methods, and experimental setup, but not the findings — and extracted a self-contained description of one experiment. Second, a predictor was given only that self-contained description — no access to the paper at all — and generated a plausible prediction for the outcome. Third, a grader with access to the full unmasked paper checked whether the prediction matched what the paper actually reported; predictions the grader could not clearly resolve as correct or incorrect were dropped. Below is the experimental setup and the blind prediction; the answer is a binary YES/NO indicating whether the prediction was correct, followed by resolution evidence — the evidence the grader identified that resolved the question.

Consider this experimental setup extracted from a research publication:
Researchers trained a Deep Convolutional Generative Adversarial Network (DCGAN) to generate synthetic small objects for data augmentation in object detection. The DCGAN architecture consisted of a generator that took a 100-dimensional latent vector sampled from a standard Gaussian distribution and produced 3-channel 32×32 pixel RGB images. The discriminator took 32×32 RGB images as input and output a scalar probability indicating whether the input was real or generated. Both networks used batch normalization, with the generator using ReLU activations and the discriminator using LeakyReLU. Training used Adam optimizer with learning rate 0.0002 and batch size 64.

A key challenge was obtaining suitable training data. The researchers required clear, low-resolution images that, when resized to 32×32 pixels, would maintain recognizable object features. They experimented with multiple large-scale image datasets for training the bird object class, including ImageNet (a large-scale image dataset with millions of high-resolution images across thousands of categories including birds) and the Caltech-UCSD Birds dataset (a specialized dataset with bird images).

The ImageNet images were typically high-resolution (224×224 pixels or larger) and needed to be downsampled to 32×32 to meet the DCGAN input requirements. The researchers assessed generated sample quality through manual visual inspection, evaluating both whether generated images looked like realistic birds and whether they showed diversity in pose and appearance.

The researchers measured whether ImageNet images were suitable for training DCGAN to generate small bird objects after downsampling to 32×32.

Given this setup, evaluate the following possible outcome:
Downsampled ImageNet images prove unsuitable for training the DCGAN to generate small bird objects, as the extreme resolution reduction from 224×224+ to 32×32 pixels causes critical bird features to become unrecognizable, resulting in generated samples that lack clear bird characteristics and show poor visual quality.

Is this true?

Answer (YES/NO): YES